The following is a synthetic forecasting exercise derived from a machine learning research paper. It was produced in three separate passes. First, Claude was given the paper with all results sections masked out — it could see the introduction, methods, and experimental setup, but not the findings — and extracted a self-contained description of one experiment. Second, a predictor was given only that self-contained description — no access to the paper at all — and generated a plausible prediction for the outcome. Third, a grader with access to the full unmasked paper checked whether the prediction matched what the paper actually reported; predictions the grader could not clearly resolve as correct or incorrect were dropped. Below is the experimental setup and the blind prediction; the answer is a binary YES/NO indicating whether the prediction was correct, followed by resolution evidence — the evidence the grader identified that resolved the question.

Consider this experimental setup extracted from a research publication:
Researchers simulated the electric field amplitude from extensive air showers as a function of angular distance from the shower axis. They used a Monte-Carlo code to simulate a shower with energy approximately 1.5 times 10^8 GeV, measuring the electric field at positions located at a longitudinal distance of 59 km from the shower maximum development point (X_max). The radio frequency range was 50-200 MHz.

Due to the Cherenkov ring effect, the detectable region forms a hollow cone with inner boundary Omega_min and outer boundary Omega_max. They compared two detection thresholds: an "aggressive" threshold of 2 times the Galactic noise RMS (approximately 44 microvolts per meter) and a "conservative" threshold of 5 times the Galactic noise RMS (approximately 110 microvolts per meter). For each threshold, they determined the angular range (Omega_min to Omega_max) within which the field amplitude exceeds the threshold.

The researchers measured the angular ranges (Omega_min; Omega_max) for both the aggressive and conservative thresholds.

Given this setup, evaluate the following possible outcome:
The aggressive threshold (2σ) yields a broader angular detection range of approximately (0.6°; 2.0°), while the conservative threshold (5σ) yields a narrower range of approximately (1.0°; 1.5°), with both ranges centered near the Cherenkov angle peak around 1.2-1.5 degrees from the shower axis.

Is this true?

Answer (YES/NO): NO